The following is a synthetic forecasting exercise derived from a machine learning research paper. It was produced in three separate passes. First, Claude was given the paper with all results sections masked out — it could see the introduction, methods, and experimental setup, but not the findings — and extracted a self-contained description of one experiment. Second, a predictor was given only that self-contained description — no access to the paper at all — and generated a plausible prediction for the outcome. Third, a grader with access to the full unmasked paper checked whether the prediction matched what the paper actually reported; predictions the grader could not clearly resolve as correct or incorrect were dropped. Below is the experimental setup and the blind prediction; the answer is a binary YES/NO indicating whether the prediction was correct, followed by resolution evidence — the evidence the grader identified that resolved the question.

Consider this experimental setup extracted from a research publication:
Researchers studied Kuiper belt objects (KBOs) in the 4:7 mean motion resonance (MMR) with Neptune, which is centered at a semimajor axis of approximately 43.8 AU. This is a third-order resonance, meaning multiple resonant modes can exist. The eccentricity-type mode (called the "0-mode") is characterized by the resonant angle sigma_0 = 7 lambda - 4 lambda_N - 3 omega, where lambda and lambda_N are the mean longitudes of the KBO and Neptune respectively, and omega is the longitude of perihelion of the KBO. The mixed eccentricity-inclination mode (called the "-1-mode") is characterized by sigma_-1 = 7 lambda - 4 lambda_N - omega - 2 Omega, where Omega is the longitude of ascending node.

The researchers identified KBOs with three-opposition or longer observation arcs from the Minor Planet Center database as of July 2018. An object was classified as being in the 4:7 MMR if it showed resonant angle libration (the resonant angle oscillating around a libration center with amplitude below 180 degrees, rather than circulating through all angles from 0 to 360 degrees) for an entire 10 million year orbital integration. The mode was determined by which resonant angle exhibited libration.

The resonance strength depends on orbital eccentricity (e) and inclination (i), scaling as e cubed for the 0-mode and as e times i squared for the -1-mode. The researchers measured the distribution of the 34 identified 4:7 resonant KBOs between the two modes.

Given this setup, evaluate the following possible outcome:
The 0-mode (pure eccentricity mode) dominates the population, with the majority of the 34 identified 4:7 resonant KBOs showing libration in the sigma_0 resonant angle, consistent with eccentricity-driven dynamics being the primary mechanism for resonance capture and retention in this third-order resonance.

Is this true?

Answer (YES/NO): YES